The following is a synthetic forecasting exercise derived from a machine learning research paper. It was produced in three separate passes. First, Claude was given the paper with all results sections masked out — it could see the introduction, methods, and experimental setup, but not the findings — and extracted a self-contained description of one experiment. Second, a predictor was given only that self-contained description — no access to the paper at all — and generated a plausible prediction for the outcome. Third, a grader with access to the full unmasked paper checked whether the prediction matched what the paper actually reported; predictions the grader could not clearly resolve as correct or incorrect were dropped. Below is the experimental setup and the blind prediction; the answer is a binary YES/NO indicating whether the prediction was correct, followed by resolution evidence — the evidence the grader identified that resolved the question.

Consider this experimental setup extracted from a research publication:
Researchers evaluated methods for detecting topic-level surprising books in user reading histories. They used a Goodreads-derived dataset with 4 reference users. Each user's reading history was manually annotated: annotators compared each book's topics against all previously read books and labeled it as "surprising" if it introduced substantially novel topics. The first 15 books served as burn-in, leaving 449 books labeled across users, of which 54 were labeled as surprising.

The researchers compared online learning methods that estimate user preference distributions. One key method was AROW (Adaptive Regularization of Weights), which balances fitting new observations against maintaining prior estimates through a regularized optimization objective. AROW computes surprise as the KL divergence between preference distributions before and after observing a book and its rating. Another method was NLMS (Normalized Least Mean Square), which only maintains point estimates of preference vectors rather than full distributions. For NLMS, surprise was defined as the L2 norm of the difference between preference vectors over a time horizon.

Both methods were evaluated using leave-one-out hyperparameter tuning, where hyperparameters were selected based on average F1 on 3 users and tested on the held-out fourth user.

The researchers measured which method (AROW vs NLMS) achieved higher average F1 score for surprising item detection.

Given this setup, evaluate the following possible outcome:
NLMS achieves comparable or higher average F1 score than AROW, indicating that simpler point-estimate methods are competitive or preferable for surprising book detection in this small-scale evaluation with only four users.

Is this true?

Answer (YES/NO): NO